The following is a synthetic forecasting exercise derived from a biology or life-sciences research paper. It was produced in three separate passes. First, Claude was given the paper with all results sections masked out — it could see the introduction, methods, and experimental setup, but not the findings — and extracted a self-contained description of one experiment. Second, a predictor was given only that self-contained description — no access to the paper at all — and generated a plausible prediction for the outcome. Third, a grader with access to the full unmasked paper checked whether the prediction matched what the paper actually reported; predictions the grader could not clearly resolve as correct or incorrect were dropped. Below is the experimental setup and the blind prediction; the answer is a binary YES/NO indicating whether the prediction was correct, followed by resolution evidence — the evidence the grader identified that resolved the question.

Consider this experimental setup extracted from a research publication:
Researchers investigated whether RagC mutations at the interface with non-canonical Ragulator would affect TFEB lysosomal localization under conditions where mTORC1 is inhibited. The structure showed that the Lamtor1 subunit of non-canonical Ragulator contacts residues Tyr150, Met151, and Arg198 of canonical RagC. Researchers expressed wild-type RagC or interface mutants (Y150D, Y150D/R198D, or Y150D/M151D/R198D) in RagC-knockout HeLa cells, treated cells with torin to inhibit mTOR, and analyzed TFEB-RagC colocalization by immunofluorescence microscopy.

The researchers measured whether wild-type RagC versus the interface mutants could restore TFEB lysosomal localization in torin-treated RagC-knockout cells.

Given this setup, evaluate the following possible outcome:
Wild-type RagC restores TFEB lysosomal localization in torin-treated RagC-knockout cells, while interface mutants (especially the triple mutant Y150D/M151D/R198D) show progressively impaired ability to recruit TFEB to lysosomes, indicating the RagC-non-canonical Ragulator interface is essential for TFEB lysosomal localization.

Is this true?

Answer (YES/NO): NO